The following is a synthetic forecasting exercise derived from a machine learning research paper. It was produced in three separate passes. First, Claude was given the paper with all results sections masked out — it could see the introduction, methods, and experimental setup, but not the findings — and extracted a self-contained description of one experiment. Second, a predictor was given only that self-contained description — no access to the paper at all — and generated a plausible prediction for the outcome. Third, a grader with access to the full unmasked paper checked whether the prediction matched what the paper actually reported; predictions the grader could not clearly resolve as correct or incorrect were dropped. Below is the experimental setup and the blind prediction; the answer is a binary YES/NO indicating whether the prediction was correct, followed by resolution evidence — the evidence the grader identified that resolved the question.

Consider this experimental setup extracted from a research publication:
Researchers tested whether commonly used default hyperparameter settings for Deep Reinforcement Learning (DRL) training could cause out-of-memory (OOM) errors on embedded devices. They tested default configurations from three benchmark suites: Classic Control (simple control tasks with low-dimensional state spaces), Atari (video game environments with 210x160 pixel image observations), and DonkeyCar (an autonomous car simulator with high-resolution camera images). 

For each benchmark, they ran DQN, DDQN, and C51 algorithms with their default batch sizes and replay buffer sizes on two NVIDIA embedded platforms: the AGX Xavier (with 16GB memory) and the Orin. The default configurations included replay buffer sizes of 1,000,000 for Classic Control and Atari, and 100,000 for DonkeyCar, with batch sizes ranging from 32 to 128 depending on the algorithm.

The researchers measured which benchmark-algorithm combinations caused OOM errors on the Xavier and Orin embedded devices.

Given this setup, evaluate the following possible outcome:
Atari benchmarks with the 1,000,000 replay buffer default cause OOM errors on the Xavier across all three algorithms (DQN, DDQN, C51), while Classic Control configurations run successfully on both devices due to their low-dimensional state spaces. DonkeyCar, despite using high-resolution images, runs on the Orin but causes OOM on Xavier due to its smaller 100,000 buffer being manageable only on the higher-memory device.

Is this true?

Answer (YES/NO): NO